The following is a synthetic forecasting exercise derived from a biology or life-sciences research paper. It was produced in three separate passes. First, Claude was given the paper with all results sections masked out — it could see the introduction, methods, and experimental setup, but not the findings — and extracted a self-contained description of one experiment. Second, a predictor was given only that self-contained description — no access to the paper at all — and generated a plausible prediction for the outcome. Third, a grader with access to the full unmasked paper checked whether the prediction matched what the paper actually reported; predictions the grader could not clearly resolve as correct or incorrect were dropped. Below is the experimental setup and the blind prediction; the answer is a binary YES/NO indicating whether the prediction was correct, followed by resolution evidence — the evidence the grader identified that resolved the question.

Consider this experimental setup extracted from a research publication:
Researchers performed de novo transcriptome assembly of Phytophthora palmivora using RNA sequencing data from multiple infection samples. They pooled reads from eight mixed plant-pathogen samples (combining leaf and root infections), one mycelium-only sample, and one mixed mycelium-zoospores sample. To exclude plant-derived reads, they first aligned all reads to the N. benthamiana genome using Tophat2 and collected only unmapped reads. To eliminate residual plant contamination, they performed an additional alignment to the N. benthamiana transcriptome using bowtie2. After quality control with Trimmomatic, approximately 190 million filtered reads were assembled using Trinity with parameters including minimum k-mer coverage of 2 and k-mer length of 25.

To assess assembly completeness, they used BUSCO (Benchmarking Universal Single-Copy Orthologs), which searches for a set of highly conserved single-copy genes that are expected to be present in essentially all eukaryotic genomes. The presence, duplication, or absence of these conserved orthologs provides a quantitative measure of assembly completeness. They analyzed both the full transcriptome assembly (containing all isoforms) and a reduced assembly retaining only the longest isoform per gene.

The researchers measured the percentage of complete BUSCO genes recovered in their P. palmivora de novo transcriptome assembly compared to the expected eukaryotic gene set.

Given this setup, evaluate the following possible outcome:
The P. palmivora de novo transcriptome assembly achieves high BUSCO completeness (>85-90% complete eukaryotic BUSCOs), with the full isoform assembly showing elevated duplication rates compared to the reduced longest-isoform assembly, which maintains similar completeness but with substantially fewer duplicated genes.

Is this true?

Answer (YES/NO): NO